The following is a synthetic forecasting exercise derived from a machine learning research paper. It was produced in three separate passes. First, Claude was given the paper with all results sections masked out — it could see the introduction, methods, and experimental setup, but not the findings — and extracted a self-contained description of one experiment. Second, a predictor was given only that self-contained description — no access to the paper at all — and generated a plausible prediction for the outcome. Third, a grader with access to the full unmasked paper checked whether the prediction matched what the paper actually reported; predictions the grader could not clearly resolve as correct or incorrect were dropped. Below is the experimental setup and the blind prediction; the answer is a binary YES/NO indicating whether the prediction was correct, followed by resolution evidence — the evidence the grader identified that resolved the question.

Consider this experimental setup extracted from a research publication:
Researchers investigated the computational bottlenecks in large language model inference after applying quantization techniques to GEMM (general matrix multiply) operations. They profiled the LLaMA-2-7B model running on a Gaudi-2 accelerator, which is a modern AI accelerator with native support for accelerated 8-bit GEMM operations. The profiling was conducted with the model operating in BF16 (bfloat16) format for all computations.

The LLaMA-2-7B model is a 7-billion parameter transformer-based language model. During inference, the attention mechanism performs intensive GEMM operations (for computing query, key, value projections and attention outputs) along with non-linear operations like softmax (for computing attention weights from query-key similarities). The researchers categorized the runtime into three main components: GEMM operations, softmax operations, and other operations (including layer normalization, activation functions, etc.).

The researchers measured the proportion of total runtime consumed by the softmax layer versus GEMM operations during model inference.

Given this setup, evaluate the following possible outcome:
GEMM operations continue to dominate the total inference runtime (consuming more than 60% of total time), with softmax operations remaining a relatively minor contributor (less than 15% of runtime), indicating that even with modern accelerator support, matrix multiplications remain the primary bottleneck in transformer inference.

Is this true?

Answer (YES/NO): NO